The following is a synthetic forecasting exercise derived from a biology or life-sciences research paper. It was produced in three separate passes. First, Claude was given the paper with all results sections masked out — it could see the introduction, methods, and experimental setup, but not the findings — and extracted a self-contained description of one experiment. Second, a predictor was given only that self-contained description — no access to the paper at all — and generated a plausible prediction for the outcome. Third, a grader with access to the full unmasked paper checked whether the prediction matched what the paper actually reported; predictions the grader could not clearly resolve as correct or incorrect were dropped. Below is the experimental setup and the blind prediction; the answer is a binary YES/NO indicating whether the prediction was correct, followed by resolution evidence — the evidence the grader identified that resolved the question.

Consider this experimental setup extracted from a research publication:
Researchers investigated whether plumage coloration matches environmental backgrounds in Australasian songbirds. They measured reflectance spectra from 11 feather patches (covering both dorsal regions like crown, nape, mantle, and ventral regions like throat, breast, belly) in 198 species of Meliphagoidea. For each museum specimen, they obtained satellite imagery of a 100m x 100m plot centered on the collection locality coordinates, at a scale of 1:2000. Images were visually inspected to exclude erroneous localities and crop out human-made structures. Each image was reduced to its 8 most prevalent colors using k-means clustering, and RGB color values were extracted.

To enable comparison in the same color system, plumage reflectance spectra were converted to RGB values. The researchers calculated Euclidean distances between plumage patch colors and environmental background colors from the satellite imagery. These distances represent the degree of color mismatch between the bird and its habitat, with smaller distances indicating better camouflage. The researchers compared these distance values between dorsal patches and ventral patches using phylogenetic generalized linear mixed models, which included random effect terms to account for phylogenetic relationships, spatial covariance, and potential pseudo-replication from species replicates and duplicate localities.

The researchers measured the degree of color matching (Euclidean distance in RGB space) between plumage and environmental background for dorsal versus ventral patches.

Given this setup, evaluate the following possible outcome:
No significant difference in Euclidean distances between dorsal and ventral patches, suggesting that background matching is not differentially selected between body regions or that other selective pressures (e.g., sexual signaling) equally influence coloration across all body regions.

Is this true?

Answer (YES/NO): NO